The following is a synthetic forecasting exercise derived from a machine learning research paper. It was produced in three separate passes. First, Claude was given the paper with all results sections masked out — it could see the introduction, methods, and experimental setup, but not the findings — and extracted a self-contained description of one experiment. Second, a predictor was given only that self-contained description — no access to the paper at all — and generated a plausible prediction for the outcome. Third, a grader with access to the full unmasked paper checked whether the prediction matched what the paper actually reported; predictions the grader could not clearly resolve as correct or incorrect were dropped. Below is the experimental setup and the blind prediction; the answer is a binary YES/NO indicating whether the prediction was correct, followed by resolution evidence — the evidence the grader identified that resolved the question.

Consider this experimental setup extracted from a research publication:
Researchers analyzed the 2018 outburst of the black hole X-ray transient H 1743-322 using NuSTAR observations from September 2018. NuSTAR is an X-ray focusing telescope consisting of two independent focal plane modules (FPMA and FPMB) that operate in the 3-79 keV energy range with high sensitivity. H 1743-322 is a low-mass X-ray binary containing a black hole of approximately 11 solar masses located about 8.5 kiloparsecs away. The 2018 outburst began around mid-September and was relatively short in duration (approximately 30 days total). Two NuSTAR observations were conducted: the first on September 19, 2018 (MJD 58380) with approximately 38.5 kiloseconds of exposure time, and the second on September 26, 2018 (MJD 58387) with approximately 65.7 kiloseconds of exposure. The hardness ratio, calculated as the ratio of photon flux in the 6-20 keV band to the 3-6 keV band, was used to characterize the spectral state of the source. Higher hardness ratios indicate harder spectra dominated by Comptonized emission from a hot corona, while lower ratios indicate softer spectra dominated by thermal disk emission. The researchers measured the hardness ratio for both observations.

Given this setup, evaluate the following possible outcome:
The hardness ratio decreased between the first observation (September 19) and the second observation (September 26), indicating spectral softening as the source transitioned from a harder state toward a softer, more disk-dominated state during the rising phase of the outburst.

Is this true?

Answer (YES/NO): NO